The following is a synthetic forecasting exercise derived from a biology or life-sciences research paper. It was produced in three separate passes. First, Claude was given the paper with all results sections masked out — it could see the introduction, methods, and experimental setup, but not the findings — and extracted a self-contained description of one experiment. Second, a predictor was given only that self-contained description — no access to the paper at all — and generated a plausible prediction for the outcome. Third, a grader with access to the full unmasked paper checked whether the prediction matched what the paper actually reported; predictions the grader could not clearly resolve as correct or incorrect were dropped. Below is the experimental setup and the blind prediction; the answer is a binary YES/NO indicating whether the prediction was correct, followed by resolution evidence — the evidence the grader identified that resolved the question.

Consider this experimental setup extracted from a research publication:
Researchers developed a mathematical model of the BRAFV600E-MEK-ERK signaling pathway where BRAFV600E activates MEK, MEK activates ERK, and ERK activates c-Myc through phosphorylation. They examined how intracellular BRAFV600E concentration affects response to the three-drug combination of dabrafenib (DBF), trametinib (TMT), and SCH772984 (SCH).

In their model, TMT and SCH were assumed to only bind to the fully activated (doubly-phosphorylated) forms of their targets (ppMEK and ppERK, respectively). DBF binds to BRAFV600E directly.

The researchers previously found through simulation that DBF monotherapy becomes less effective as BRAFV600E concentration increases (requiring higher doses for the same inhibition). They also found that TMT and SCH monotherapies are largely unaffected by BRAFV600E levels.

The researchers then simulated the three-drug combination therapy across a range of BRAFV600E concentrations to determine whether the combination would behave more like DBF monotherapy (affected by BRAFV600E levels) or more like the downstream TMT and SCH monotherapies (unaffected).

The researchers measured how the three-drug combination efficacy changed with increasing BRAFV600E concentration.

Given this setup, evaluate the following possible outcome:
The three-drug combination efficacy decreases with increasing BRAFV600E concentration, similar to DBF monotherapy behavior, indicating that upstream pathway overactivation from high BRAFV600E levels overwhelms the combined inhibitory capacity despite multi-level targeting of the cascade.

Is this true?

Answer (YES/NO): YES